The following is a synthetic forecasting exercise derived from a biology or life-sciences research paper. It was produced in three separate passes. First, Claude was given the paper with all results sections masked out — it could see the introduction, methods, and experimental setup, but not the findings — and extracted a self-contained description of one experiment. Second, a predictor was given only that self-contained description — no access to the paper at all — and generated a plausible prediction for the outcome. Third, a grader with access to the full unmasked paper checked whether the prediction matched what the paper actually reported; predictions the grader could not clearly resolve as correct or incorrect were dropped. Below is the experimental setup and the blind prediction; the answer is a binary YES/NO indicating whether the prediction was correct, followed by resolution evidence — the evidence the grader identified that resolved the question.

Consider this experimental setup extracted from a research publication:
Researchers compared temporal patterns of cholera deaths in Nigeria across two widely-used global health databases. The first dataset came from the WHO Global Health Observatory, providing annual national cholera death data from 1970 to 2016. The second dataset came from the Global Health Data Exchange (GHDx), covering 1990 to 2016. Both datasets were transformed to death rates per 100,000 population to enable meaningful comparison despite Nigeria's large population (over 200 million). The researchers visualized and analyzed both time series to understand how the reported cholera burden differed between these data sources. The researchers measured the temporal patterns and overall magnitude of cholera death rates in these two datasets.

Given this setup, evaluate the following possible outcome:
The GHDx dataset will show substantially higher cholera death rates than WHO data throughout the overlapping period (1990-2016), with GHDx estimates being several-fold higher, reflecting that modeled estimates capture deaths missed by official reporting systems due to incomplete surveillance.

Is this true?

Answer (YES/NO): YES